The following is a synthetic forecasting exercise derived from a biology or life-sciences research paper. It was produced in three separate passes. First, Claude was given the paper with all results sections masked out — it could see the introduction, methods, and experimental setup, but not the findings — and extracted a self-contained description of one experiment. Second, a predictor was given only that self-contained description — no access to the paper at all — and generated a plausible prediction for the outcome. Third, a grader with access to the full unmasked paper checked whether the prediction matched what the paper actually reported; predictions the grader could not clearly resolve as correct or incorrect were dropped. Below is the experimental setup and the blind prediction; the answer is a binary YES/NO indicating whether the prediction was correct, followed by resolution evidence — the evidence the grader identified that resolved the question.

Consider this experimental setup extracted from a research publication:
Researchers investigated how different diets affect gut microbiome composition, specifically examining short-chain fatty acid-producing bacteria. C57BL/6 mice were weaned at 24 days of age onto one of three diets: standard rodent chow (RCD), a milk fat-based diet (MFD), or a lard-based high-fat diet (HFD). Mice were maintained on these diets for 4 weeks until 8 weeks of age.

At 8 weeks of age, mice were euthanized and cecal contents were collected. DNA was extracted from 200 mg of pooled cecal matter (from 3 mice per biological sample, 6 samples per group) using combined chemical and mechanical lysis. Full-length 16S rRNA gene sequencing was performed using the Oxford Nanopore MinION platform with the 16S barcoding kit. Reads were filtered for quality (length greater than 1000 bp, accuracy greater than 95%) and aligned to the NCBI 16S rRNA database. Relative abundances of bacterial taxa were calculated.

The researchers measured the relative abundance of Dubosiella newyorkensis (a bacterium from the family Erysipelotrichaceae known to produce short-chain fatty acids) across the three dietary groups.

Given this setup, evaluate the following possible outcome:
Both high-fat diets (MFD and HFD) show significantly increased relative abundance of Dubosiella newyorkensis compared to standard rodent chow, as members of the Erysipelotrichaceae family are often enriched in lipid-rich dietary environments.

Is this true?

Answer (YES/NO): NO